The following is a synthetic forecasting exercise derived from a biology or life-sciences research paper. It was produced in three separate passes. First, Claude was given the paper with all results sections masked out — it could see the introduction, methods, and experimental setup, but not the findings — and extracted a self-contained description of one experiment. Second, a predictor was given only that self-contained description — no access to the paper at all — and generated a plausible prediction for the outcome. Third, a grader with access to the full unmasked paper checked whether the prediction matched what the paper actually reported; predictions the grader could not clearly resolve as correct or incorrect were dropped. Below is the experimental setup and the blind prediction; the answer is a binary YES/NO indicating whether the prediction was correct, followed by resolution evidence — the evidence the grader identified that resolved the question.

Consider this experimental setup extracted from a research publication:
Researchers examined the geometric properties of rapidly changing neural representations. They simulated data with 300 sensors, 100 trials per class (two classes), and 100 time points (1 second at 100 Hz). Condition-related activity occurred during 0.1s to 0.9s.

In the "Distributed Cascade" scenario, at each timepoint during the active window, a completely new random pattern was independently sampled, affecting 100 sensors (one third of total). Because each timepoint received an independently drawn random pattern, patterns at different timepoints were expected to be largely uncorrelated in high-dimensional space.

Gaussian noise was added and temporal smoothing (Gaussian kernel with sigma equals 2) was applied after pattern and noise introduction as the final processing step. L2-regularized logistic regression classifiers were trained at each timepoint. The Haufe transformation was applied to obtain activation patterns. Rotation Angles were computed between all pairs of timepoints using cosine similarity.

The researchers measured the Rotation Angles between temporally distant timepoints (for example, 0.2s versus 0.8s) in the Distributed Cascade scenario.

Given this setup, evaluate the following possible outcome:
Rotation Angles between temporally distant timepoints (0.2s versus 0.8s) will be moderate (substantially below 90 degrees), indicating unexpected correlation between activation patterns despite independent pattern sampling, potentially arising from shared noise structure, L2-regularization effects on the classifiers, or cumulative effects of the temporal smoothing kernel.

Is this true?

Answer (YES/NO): NO